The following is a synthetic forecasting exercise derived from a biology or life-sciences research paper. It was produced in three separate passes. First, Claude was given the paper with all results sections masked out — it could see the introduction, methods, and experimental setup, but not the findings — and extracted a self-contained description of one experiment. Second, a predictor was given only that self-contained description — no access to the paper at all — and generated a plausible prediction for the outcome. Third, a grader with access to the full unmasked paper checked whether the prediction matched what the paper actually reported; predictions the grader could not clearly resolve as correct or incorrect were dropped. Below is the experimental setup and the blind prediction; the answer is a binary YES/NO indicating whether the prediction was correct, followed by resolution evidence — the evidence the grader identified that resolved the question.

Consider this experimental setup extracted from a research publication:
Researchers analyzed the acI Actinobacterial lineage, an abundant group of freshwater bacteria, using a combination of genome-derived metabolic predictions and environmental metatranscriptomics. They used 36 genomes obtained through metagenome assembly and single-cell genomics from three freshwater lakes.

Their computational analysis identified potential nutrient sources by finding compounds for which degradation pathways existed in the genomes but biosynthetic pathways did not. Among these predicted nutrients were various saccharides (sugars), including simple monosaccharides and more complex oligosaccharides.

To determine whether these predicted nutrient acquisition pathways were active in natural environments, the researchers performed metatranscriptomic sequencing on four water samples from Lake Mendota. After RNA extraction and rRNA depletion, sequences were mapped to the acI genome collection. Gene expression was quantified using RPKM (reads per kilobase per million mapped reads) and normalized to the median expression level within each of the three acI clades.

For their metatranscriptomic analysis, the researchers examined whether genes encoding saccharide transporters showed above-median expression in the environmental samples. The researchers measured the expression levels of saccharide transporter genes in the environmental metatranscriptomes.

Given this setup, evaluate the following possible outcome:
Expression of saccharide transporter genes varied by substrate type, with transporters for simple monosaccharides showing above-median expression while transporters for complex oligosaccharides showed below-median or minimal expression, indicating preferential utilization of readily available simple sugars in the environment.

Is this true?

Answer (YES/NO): NO